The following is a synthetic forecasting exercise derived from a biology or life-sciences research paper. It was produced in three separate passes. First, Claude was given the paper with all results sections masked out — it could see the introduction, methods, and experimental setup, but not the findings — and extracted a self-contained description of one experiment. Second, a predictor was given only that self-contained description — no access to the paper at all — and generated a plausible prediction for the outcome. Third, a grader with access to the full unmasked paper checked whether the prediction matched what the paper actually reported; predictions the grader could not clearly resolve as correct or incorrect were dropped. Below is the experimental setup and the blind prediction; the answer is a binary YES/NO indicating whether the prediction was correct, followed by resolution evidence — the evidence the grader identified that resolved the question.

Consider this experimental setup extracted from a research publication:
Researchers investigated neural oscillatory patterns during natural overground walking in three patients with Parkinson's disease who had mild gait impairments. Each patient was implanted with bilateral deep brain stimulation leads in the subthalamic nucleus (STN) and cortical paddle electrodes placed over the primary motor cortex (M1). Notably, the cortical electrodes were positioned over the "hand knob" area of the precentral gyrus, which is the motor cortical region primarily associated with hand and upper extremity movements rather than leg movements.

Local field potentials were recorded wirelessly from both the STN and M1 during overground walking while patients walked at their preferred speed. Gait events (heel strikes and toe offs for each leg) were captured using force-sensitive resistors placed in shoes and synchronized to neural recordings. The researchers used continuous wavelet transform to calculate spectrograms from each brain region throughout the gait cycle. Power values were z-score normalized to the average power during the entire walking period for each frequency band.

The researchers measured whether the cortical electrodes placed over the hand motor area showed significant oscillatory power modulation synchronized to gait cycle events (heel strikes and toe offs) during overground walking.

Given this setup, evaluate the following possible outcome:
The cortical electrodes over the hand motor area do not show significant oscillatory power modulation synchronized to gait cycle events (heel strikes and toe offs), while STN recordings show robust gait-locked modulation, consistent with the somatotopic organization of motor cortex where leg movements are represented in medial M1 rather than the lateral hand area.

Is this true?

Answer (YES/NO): NO